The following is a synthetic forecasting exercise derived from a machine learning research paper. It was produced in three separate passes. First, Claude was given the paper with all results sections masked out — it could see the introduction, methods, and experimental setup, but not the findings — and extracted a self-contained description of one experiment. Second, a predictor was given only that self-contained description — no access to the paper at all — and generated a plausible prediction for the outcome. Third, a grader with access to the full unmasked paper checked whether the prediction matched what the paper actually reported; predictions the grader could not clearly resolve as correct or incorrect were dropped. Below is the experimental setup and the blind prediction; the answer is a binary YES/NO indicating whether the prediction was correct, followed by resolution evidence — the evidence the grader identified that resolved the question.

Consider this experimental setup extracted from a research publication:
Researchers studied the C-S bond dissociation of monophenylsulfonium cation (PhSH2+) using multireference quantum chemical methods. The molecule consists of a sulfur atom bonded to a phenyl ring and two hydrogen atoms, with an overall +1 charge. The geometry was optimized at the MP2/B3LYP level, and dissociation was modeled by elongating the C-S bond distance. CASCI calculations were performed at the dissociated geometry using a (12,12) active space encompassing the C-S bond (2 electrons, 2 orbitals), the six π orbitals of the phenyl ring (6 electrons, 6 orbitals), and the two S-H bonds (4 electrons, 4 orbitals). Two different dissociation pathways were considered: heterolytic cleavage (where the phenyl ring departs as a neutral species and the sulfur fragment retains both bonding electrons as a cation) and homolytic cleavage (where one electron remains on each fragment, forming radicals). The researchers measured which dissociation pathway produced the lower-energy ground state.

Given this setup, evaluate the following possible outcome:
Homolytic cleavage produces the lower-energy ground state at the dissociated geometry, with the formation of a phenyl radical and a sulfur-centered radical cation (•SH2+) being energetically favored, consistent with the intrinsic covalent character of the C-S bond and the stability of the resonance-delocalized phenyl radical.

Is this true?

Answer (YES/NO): NO